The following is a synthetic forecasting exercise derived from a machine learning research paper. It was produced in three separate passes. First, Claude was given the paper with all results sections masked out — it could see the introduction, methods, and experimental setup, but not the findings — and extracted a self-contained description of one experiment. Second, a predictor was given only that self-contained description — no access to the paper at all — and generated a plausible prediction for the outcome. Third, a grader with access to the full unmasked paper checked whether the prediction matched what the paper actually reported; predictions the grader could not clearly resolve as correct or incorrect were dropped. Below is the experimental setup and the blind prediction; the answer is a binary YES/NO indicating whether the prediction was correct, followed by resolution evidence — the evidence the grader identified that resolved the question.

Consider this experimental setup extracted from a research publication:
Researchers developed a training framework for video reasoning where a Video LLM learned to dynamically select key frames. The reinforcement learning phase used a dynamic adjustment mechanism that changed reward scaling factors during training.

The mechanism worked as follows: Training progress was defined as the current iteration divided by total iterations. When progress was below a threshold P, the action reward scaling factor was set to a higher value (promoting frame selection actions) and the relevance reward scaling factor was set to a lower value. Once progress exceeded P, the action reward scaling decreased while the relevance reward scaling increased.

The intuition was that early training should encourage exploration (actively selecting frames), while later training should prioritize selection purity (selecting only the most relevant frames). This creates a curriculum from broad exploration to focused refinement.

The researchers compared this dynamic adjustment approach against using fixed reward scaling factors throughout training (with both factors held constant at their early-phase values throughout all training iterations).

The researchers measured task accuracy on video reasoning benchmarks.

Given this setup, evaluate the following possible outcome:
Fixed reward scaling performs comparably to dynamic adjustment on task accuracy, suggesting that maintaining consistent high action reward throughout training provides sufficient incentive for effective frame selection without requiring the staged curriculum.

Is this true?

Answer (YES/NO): NO